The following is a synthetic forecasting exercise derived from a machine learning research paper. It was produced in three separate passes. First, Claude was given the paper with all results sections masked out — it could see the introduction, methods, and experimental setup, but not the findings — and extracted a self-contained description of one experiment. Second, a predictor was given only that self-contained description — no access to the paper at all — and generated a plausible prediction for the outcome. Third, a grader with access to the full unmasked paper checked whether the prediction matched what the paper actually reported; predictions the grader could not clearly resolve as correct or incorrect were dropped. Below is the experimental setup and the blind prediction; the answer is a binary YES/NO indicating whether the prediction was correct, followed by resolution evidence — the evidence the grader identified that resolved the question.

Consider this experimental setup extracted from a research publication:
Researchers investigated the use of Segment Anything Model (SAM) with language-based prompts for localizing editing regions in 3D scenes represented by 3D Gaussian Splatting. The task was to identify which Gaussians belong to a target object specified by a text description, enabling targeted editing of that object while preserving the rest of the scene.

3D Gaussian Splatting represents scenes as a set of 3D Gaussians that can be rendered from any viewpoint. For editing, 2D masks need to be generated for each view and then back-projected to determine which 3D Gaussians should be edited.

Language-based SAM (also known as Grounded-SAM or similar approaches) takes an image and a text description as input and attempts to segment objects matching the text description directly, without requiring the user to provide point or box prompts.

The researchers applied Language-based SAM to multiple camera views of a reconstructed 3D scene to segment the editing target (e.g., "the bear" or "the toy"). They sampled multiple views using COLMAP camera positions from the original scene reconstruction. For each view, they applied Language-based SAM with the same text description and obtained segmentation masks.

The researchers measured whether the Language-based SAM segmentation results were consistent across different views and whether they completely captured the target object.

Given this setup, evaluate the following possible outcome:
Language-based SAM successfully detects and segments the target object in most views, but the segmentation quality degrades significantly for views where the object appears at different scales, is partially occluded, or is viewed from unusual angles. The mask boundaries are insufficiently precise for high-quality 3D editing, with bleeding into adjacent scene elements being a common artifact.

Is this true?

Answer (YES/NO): NO